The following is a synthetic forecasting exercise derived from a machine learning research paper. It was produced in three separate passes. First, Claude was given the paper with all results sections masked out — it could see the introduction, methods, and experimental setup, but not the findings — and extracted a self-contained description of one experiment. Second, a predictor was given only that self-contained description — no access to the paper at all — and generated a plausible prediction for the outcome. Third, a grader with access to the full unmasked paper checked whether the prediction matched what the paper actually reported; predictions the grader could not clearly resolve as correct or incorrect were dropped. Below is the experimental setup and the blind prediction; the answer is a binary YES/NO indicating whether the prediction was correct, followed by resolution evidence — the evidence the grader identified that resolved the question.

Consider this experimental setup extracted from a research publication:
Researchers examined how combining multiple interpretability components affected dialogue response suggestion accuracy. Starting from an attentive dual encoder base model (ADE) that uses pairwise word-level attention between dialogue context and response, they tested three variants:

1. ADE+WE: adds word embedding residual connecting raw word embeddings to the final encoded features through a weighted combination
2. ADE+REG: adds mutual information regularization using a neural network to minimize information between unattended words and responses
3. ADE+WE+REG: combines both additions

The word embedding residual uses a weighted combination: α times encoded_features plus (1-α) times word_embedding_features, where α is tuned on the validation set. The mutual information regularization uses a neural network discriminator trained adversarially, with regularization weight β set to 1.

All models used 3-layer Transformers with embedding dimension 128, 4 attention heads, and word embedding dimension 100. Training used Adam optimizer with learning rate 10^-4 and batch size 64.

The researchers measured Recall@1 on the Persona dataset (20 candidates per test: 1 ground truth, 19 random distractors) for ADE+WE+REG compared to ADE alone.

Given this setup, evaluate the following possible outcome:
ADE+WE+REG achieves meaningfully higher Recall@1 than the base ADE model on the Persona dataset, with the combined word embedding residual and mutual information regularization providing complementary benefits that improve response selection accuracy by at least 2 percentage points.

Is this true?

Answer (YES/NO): NO